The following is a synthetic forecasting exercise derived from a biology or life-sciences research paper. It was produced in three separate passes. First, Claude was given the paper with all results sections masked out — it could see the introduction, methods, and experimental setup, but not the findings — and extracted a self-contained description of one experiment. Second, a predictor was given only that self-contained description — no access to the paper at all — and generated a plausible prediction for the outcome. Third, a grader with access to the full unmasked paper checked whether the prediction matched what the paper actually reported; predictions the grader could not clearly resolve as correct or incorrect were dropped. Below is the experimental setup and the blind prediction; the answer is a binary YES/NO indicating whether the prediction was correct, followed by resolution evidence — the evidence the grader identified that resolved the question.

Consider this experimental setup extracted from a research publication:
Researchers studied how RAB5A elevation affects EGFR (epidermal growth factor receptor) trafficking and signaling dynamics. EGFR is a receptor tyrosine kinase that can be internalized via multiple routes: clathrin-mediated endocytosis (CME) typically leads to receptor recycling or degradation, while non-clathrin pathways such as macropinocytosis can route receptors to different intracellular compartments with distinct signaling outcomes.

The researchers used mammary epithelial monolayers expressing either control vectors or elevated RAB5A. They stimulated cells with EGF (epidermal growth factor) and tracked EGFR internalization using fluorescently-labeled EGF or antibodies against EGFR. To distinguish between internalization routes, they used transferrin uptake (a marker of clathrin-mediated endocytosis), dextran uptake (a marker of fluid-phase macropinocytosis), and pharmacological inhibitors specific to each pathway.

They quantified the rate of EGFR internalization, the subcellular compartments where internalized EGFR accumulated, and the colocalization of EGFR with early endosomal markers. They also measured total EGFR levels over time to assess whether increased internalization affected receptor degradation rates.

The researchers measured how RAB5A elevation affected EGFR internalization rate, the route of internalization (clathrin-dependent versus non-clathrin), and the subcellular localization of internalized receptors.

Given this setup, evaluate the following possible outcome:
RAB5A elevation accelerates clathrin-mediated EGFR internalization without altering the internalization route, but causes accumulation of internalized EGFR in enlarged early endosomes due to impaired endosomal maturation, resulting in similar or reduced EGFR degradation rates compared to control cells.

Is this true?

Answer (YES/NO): NO